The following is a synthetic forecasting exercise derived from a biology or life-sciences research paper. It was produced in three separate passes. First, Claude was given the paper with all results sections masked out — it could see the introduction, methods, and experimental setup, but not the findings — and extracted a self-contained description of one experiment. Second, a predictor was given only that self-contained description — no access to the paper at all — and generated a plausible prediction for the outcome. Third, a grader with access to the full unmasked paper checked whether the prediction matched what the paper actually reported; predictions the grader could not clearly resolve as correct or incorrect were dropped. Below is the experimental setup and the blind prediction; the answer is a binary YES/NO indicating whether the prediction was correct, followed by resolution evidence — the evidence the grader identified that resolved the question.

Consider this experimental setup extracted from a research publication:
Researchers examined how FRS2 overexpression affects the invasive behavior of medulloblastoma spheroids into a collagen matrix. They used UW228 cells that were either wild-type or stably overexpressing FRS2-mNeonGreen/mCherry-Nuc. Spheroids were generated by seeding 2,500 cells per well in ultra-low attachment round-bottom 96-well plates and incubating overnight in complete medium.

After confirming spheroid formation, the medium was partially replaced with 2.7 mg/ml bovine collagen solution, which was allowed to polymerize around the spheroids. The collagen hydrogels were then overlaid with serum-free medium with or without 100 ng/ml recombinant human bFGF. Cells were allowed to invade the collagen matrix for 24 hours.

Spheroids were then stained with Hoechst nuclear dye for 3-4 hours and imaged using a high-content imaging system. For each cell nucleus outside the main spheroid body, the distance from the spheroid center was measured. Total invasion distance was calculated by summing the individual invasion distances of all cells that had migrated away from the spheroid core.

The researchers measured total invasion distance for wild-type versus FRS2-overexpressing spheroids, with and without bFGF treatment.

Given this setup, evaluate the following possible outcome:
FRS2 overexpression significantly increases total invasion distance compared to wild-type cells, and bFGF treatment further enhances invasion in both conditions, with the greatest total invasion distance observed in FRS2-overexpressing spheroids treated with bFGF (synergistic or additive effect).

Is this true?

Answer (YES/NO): NO